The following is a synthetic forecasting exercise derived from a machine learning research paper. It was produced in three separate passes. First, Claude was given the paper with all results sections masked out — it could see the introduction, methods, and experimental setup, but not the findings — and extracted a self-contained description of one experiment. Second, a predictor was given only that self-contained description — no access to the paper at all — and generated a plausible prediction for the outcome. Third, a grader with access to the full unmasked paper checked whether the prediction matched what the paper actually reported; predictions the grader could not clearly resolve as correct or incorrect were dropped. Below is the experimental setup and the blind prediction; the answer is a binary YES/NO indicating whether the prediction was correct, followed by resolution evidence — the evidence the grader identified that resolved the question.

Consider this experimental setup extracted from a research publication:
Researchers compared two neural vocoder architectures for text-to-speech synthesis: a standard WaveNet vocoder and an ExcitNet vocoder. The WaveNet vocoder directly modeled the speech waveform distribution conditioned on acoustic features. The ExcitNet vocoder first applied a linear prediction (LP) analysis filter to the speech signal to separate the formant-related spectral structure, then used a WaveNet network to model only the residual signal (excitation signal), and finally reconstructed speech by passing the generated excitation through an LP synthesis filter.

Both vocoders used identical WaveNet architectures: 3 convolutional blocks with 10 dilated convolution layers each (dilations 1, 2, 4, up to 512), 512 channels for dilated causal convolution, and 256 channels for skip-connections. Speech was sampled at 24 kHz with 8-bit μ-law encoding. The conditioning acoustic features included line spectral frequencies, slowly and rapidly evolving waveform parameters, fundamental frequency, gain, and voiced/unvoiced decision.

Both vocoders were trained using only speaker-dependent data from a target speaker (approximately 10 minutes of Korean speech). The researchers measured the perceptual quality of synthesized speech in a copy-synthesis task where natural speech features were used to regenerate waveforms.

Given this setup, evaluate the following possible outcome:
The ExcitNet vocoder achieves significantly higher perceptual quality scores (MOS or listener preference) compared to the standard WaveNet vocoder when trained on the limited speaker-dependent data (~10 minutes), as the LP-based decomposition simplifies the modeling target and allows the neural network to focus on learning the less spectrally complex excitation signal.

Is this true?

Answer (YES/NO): YES